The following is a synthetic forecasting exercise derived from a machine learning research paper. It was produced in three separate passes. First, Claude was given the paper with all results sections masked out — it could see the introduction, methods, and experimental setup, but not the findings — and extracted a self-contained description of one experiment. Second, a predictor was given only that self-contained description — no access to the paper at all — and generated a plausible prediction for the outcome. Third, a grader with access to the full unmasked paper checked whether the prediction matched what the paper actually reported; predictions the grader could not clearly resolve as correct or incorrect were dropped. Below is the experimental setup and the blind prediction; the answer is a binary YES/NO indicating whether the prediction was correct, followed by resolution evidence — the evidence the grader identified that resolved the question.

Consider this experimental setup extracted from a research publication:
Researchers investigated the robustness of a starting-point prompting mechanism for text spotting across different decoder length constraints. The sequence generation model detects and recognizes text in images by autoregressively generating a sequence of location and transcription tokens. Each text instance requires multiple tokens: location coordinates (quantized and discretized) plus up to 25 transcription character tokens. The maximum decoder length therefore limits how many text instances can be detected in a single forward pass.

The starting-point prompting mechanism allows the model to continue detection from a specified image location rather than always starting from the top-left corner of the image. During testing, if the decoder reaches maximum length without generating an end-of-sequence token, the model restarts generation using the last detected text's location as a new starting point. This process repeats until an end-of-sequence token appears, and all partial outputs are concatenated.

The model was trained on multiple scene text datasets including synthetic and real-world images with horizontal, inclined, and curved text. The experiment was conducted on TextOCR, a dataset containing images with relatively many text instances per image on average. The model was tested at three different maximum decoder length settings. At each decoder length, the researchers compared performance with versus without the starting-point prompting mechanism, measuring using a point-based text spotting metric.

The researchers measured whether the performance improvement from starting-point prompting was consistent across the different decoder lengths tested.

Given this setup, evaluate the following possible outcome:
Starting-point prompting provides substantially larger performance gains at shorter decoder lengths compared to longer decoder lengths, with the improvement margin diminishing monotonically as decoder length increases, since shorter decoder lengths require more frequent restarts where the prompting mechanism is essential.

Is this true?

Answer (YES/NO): NO